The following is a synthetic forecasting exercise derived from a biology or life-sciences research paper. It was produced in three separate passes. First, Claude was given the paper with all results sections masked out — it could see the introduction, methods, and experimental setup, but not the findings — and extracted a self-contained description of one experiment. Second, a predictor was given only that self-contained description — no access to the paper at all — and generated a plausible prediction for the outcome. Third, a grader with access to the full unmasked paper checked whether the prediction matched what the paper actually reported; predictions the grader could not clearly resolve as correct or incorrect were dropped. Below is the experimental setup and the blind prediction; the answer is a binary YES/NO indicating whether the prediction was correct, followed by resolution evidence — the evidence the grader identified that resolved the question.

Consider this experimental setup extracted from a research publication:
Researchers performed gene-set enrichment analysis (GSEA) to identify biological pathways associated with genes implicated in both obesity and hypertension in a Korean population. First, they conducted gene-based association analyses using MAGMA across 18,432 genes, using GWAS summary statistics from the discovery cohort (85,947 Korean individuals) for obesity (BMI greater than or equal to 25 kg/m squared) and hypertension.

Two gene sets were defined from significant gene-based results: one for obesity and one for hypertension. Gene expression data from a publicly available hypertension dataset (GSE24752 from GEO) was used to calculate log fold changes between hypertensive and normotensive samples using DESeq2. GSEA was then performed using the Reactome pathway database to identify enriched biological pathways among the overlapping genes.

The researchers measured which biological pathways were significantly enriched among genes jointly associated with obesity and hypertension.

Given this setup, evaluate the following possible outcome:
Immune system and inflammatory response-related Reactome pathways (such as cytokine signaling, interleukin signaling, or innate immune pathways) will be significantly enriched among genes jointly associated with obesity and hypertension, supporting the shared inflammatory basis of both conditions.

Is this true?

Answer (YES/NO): NO